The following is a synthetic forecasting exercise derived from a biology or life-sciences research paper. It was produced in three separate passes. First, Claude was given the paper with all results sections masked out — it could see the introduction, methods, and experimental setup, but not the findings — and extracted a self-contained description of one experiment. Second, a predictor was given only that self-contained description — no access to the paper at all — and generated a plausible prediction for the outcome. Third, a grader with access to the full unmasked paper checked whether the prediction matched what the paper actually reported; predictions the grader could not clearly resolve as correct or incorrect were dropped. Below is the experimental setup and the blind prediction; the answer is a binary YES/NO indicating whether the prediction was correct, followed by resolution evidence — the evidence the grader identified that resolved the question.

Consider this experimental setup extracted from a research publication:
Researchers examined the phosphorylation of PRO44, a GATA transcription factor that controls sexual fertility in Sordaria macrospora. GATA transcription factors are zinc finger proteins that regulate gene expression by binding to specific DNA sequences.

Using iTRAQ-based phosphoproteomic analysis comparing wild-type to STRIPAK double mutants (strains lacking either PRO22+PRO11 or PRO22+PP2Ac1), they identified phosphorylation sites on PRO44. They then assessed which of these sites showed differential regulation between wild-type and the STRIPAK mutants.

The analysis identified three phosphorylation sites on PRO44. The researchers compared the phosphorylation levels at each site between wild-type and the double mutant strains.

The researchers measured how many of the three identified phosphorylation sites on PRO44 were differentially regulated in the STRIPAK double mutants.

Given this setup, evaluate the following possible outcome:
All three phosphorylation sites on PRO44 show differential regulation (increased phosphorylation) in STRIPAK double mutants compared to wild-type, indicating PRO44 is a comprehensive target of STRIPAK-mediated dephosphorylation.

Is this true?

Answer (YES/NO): NO